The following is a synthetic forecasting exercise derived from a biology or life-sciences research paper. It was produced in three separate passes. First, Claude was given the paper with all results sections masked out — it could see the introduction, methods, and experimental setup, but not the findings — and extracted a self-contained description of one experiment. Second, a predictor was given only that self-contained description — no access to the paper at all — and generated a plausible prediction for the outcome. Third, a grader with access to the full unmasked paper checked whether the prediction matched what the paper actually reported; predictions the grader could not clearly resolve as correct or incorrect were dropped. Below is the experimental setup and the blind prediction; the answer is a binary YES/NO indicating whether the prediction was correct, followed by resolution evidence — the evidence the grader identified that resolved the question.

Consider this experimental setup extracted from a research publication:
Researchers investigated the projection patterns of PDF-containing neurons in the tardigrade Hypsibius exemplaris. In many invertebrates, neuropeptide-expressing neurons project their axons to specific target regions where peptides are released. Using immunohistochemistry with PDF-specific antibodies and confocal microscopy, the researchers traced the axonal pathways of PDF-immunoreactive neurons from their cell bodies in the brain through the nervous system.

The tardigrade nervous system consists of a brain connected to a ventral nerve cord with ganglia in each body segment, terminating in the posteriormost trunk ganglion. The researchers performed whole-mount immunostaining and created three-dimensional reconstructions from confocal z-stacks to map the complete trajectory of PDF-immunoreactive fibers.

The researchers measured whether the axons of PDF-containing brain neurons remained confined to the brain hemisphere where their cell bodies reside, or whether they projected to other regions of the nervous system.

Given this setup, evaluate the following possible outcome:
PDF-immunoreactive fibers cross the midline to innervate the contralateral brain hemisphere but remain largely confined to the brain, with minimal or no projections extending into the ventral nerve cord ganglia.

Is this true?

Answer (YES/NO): NO